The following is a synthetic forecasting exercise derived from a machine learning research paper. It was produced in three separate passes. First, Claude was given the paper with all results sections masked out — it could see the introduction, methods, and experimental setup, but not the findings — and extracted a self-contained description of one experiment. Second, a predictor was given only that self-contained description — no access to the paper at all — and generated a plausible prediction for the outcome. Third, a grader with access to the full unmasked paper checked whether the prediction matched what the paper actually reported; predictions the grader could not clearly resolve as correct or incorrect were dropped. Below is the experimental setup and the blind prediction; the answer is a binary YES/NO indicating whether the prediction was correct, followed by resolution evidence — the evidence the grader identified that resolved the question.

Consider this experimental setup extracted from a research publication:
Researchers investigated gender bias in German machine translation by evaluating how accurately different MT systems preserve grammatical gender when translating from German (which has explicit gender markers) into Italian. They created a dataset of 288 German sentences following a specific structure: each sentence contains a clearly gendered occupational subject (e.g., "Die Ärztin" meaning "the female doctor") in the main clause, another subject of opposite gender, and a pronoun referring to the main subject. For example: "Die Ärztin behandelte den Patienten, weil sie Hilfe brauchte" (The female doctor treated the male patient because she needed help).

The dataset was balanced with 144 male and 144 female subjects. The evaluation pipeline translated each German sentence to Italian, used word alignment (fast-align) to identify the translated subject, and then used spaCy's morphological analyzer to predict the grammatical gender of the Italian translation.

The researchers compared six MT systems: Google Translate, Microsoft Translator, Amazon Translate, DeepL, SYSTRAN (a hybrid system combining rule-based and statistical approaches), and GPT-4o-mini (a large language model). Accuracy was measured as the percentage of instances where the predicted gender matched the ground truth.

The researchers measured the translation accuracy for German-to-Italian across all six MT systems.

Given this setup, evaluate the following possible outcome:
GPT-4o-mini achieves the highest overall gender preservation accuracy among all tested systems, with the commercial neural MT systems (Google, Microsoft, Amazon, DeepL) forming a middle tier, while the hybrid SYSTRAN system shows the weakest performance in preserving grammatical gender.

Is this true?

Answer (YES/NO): NO